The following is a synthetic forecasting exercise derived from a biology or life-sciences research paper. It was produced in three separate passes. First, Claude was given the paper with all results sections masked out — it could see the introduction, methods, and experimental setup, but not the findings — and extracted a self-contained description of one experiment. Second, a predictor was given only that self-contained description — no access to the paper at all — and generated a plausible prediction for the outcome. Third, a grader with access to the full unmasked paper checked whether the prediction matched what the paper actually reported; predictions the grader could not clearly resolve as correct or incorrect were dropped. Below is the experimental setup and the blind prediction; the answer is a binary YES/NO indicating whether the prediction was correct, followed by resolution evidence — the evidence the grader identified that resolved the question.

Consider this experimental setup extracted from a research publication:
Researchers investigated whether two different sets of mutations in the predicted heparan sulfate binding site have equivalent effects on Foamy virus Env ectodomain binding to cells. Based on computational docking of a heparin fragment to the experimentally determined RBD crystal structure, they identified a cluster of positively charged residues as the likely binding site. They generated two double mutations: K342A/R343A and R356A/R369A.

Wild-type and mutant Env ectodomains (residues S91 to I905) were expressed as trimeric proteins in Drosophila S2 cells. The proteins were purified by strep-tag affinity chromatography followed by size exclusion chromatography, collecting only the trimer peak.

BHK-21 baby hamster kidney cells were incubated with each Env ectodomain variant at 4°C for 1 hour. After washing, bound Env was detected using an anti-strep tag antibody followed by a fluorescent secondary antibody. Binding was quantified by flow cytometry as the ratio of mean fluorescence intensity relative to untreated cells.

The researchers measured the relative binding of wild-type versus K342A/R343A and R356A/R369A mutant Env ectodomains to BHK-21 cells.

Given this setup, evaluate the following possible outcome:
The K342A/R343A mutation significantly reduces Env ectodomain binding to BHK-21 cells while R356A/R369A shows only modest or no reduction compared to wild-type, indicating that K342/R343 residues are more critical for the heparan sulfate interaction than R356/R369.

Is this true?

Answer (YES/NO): NO